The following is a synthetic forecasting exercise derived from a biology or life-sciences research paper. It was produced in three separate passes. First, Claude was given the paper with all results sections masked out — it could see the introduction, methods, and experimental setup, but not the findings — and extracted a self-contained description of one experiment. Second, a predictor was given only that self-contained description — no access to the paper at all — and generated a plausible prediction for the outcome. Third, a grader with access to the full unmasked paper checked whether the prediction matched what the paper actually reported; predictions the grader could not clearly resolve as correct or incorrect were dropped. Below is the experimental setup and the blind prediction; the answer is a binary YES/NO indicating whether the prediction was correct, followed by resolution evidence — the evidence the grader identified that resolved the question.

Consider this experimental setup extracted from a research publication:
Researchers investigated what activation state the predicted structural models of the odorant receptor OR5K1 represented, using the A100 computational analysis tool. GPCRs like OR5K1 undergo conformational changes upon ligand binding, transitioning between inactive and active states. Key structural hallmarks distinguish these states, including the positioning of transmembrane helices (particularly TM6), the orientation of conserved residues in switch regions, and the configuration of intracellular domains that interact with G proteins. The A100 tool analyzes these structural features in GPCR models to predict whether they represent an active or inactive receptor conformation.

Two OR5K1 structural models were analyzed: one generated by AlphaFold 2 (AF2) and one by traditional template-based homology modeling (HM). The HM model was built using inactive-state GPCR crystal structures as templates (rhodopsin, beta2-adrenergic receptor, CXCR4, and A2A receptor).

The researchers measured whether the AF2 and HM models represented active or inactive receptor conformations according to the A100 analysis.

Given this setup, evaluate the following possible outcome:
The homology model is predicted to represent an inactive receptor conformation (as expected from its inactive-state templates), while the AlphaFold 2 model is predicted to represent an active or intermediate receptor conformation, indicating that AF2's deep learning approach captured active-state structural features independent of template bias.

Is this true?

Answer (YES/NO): NO